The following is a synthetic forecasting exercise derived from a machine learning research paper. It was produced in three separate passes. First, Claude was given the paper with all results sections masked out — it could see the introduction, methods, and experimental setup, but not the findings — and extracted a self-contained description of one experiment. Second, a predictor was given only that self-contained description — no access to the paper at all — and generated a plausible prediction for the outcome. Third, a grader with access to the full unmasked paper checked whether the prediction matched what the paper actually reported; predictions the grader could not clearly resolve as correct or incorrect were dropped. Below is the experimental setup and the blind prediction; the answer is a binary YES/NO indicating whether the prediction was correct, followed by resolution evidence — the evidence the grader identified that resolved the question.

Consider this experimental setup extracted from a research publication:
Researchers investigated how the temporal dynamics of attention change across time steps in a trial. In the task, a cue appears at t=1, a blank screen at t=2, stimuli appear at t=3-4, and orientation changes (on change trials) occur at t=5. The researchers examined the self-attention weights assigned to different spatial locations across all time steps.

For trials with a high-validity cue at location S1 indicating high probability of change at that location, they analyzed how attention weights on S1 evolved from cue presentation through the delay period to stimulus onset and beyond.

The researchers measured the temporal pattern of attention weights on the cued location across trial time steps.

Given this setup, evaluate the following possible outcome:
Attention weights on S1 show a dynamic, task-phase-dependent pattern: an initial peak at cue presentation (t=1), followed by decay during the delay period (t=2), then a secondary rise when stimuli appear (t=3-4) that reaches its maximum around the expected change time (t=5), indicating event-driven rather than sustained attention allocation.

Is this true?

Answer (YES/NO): NO